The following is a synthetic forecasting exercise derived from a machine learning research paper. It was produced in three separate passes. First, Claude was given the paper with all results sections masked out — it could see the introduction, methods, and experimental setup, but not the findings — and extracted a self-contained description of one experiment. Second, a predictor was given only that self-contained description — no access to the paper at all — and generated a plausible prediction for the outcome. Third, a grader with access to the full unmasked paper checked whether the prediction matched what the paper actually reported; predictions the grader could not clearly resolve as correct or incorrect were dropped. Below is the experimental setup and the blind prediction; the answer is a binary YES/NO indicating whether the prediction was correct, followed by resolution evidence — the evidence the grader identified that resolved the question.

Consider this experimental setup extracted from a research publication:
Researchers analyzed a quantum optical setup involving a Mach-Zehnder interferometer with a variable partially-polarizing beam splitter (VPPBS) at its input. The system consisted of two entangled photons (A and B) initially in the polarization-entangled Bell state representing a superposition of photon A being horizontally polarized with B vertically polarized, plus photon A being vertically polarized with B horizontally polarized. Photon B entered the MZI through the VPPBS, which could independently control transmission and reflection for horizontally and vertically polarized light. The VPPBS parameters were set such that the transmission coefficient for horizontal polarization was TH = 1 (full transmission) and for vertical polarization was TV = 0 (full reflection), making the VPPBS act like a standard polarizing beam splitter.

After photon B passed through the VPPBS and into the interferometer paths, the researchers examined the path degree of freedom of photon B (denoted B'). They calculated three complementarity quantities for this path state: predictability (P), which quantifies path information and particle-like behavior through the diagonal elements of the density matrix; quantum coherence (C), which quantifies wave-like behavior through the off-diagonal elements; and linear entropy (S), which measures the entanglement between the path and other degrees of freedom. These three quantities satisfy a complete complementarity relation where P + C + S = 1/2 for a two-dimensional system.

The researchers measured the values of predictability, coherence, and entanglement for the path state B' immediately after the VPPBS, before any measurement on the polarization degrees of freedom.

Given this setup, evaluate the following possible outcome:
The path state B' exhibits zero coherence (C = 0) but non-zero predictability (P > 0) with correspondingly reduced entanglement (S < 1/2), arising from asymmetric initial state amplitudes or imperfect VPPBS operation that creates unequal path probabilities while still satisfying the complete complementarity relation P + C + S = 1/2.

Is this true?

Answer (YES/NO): NO